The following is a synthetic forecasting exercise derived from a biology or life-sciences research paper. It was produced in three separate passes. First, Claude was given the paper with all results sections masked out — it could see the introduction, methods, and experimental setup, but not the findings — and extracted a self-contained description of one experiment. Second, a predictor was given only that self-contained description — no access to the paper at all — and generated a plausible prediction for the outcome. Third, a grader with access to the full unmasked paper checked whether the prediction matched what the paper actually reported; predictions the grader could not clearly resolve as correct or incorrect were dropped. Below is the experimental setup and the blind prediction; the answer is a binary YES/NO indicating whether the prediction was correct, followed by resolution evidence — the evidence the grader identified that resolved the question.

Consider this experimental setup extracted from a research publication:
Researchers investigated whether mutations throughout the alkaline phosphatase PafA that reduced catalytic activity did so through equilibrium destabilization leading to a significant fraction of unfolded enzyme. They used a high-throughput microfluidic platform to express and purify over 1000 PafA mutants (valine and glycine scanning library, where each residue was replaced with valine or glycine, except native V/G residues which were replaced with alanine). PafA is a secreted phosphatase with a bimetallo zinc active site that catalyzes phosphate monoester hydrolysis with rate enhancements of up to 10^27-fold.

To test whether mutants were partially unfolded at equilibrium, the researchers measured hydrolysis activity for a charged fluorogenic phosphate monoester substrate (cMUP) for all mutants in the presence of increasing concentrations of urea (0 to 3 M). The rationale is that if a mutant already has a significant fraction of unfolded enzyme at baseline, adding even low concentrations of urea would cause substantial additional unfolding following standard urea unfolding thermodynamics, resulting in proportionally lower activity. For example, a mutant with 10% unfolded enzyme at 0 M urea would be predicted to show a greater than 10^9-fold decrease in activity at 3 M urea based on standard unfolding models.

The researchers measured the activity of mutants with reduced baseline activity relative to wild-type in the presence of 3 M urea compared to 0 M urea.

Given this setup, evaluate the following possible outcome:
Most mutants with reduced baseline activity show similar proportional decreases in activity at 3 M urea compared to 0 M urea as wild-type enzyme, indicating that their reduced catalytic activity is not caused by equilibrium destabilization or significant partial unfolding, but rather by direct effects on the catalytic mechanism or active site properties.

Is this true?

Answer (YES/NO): YES